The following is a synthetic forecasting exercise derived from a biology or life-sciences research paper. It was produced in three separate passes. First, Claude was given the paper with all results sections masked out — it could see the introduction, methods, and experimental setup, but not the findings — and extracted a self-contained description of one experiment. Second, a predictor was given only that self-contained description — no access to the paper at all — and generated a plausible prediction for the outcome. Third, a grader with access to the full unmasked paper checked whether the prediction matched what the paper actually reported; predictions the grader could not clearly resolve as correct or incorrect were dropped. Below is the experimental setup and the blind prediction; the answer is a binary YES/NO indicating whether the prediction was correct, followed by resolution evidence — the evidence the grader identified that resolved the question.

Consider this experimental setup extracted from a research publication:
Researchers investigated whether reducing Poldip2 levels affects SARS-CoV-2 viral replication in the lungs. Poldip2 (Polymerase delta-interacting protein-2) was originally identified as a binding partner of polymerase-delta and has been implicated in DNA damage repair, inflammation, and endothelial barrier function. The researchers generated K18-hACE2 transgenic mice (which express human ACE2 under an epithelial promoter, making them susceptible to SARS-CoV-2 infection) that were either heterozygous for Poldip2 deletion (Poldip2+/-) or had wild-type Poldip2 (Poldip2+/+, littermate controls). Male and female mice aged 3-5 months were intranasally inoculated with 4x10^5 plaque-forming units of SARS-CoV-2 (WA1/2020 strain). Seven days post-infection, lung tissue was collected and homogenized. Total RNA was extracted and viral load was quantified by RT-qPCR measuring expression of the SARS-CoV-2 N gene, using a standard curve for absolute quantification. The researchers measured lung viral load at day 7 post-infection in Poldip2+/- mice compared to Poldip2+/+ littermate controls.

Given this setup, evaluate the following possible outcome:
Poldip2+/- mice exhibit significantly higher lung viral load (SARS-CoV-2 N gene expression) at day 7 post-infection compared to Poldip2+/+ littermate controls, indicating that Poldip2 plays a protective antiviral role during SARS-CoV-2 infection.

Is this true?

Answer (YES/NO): NO